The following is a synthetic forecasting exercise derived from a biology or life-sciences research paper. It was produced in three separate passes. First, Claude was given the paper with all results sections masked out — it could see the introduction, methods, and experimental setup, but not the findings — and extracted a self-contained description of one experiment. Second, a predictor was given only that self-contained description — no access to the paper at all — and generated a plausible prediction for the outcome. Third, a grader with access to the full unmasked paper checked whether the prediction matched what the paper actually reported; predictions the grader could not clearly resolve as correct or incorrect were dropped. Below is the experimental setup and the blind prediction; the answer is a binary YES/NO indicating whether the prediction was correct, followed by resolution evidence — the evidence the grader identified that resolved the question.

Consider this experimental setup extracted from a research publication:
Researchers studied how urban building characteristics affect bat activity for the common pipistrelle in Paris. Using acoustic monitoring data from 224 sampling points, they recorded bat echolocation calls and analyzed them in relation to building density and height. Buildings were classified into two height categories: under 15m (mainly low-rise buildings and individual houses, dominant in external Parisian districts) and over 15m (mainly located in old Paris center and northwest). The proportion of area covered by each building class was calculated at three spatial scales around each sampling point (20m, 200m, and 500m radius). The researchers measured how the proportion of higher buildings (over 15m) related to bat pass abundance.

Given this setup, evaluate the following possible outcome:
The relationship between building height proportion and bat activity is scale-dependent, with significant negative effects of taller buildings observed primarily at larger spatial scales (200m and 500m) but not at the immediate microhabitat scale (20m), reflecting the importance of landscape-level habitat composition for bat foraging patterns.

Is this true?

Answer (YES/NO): NO